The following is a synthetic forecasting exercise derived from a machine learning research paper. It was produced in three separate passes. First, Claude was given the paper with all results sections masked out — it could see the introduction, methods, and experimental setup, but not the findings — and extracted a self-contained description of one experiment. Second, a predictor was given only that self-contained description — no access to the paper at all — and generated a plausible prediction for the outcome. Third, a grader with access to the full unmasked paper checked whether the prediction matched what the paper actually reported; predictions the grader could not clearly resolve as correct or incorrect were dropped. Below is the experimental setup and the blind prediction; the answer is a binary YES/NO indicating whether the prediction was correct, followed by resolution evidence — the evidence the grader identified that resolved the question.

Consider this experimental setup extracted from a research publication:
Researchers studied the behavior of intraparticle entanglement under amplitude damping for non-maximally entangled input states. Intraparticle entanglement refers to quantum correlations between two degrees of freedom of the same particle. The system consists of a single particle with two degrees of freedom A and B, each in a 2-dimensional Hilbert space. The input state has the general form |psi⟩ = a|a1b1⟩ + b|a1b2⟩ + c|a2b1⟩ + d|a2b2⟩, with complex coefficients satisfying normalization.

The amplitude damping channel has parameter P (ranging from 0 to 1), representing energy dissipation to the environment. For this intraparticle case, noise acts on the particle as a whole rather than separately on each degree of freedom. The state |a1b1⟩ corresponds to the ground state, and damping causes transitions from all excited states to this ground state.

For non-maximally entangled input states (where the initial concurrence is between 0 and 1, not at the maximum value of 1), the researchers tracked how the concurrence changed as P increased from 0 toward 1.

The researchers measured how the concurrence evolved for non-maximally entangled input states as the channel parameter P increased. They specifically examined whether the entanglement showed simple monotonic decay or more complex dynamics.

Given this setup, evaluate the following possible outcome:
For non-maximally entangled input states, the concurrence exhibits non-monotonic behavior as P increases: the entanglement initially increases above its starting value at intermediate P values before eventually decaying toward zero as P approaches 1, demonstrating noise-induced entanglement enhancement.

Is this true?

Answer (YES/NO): NO